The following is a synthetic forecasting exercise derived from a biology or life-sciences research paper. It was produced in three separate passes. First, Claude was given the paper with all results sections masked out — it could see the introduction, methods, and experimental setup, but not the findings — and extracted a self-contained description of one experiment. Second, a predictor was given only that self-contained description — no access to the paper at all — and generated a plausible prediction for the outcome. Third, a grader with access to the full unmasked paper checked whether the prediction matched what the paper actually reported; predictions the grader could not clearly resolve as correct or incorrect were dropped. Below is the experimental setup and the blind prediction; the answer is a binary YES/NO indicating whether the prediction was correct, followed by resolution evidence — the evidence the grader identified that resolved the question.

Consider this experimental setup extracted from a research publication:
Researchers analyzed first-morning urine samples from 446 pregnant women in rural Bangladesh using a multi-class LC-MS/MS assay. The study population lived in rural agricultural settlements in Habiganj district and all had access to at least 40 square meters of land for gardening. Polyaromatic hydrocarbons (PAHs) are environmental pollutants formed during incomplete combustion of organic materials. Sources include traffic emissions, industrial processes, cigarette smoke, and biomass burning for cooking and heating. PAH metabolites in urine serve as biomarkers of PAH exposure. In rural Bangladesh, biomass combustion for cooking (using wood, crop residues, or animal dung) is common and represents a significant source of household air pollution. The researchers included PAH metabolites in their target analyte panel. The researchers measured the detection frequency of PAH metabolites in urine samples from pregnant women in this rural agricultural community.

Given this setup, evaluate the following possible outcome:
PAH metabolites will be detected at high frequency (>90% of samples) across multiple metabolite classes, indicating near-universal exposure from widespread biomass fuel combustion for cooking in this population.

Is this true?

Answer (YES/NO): NO